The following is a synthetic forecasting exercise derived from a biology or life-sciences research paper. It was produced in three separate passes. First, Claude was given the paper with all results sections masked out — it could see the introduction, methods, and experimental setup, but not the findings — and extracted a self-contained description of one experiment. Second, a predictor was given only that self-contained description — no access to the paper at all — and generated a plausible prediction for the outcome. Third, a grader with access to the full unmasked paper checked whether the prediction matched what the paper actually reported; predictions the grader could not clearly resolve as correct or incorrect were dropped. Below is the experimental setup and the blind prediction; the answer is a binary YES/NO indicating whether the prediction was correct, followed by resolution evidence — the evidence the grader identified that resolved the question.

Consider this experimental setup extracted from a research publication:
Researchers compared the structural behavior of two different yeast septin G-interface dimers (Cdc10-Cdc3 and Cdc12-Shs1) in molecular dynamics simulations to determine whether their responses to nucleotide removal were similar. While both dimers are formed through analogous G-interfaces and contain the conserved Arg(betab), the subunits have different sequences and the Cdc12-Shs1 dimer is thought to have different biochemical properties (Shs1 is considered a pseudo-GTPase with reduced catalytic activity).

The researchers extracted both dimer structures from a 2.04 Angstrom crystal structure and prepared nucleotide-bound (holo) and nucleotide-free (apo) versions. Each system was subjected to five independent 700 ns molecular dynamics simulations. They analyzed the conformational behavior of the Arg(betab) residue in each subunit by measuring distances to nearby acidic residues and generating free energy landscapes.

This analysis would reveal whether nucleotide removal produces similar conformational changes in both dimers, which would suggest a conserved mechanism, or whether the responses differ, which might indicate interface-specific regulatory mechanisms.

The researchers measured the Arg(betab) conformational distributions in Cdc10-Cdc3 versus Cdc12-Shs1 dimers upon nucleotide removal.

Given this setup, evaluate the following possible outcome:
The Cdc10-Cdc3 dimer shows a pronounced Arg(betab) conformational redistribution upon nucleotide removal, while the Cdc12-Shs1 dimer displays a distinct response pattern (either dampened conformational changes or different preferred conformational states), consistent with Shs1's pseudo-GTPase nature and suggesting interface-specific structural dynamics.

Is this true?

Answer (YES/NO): YES